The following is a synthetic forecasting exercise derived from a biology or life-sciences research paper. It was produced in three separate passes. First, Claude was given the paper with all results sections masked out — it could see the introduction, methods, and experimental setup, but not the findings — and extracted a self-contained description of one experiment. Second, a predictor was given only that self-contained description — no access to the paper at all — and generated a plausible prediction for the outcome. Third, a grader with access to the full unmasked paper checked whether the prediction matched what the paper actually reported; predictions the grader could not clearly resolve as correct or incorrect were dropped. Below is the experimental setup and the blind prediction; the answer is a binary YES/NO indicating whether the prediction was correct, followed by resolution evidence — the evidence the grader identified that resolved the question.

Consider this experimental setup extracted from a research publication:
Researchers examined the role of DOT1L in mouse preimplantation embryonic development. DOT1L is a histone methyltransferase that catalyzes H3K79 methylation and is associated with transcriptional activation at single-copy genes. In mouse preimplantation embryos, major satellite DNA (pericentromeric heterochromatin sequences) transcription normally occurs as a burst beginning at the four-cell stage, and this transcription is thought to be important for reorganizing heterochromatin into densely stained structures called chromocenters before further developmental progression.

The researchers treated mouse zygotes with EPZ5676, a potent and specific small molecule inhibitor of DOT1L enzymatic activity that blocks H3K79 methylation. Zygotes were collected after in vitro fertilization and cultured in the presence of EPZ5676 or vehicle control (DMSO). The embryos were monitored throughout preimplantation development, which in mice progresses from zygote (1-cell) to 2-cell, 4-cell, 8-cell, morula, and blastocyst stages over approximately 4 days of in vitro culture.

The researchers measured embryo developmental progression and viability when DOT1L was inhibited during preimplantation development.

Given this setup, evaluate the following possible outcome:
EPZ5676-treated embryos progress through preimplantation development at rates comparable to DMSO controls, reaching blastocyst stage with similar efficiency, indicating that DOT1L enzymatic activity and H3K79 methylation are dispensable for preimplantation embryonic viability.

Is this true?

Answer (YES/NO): NO